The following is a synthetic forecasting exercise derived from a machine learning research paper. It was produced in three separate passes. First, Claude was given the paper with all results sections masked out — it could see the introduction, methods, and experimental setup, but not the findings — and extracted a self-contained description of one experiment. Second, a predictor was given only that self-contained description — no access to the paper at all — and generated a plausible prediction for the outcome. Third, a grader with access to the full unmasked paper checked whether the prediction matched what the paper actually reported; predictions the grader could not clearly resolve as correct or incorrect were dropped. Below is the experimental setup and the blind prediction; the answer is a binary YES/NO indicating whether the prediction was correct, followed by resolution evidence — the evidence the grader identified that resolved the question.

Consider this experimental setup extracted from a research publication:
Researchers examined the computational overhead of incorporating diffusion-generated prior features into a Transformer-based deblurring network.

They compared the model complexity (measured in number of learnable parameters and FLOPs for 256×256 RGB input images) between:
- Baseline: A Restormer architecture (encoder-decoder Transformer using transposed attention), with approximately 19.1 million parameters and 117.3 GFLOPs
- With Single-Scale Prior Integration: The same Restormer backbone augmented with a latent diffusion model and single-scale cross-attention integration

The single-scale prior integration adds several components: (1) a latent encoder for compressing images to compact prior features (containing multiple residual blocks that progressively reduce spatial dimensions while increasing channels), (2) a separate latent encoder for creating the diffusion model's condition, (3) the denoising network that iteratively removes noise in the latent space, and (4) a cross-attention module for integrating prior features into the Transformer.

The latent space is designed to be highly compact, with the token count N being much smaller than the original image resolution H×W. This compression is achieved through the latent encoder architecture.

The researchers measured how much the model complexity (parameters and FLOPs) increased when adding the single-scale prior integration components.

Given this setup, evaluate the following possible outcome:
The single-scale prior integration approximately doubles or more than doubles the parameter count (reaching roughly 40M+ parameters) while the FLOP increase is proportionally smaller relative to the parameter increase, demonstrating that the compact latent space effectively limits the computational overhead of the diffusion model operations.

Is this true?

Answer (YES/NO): NO